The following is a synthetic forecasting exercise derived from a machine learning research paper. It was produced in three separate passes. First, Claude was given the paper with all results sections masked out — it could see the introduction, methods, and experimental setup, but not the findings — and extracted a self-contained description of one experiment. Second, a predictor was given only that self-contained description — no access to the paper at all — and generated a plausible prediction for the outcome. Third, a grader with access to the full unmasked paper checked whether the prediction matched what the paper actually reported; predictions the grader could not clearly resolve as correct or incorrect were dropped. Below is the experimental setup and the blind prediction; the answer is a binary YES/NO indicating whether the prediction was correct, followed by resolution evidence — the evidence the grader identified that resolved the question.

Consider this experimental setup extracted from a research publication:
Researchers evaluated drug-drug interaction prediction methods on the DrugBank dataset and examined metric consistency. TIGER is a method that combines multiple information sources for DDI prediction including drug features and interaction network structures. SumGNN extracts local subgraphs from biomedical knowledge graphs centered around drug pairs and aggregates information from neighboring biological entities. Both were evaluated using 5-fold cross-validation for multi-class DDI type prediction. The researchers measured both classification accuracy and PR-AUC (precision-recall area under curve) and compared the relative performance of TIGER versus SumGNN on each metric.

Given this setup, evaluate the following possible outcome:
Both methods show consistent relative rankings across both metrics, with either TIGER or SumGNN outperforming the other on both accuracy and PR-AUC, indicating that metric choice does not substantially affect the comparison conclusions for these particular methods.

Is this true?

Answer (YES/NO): NO